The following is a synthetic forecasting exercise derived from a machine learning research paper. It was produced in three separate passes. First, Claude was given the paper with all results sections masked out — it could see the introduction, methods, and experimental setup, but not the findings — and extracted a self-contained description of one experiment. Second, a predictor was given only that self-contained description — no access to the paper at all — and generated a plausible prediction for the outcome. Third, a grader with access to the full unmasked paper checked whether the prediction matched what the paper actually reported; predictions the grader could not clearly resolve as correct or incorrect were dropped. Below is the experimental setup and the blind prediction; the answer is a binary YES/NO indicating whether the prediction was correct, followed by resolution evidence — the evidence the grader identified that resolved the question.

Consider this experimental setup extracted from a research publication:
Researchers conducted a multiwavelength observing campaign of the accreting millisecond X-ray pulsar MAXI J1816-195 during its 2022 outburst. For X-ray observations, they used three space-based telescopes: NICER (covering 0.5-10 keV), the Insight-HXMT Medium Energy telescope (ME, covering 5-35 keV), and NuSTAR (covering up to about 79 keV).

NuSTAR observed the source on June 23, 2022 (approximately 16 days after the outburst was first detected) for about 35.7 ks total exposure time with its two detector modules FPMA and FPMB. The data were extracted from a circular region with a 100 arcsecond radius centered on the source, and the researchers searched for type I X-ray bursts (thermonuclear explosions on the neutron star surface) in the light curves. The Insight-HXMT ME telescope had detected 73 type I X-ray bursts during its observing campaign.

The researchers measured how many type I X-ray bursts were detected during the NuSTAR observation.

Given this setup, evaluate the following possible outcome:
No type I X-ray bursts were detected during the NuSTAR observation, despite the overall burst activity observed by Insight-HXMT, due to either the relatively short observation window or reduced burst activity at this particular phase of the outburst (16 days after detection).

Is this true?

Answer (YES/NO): NO